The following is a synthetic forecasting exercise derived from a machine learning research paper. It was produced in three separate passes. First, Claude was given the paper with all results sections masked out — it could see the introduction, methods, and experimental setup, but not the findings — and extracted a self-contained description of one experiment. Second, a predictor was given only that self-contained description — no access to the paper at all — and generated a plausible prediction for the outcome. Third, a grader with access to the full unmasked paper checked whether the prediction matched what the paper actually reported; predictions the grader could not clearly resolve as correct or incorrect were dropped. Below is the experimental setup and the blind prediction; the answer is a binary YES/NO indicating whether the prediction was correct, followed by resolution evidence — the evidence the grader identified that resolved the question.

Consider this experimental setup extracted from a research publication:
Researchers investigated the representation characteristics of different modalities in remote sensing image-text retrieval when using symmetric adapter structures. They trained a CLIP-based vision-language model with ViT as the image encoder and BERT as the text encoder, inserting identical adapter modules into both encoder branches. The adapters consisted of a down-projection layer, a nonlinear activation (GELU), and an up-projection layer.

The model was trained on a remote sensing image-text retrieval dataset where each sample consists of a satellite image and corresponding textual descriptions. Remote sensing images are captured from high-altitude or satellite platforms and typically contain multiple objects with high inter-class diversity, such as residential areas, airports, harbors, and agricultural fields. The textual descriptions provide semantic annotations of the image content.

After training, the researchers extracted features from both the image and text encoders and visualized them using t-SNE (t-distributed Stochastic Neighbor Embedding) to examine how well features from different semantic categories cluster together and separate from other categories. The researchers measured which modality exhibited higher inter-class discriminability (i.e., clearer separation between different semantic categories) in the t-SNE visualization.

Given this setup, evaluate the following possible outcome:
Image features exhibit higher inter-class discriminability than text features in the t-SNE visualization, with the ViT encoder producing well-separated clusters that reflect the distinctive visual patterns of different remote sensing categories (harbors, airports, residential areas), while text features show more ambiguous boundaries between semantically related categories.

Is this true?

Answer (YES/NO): NO